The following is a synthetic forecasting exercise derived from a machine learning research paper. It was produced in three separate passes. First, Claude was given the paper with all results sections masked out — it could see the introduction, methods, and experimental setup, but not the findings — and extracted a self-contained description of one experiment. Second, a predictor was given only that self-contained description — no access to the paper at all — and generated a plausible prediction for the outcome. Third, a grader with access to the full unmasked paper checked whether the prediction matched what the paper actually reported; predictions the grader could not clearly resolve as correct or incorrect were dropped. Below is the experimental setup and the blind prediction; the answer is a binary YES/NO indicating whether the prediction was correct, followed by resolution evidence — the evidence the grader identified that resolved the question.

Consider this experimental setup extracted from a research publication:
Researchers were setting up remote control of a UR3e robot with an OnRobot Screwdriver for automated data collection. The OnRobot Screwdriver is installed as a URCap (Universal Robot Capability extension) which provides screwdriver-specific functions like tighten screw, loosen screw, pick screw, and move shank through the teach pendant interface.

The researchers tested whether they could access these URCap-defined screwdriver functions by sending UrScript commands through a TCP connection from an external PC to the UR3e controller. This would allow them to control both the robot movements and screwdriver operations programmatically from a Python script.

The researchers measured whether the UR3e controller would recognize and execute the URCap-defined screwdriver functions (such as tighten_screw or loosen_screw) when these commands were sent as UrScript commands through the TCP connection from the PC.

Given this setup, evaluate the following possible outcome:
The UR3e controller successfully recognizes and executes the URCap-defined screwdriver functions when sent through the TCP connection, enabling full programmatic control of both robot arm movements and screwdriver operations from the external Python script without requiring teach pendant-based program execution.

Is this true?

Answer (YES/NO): NO